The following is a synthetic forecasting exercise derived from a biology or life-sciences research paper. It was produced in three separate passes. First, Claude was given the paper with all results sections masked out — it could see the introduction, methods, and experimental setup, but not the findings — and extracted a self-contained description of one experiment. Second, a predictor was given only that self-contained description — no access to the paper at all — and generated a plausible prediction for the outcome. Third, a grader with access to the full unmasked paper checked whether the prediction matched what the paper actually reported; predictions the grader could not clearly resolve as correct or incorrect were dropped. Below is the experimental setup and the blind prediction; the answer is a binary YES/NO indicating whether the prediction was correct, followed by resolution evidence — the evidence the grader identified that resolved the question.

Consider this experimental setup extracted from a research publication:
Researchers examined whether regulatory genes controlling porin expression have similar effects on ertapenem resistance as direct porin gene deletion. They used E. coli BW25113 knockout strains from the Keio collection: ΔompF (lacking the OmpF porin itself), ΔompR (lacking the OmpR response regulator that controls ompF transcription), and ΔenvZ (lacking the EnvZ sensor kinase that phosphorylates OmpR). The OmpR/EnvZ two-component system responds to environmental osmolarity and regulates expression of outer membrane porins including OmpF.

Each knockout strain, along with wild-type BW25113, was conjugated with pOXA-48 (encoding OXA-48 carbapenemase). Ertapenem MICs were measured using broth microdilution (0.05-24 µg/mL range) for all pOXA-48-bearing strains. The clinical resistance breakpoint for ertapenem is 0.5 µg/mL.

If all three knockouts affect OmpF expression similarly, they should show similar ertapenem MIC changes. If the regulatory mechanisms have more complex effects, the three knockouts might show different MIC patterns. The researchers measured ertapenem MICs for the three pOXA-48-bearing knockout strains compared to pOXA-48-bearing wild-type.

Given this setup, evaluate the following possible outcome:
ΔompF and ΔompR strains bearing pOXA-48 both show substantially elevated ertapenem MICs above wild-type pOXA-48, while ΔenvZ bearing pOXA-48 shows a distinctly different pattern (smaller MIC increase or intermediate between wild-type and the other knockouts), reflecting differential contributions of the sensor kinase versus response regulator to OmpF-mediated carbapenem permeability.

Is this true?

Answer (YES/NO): NO